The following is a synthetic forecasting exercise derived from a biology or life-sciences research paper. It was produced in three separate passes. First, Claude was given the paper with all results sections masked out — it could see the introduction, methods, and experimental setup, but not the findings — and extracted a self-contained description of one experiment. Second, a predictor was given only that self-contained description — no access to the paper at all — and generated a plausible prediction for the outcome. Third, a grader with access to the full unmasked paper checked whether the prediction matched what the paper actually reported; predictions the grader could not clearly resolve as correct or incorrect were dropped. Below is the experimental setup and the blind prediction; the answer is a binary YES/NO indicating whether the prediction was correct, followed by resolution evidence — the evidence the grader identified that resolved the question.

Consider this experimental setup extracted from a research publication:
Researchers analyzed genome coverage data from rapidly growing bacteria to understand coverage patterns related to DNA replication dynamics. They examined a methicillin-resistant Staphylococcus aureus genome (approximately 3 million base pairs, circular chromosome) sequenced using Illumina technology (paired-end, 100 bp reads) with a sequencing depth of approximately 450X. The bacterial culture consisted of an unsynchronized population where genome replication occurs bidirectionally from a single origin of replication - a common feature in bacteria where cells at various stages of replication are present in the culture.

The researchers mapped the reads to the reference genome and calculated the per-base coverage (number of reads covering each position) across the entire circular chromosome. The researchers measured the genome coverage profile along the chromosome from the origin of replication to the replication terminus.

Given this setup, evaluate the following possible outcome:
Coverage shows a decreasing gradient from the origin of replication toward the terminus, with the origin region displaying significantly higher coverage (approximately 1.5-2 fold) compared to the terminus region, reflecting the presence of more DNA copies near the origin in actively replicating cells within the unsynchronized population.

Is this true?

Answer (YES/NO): NO